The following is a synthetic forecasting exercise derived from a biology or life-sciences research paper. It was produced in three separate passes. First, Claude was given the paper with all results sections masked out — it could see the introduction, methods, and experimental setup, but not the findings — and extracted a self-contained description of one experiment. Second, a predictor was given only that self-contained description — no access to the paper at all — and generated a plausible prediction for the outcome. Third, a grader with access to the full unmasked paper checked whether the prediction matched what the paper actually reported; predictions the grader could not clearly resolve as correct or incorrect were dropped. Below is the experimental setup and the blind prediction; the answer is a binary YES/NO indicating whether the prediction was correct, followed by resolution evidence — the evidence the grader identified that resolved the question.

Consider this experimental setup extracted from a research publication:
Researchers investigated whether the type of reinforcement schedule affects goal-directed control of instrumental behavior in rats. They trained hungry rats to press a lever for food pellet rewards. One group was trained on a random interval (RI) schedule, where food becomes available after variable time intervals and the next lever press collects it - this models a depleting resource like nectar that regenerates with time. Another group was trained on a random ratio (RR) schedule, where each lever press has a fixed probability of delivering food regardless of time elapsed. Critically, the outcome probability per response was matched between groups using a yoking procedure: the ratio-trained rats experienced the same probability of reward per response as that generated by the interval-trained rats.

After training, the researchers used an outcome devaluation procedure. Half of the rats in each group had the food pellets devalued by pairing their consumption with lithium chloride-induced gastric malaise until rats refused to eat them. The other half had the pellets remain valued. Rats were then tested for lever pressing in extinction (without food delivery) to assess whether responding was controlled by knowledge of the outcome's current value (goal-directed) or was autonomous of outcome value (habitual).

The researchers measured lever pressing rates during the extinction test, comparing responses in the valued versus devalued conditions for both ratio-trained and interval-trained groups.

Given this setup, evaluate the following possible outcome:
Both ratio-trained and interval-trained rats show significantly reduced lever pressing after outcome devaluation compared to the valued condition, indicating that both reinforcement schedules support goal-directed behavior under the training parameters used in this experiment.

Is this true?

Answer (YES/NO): NO